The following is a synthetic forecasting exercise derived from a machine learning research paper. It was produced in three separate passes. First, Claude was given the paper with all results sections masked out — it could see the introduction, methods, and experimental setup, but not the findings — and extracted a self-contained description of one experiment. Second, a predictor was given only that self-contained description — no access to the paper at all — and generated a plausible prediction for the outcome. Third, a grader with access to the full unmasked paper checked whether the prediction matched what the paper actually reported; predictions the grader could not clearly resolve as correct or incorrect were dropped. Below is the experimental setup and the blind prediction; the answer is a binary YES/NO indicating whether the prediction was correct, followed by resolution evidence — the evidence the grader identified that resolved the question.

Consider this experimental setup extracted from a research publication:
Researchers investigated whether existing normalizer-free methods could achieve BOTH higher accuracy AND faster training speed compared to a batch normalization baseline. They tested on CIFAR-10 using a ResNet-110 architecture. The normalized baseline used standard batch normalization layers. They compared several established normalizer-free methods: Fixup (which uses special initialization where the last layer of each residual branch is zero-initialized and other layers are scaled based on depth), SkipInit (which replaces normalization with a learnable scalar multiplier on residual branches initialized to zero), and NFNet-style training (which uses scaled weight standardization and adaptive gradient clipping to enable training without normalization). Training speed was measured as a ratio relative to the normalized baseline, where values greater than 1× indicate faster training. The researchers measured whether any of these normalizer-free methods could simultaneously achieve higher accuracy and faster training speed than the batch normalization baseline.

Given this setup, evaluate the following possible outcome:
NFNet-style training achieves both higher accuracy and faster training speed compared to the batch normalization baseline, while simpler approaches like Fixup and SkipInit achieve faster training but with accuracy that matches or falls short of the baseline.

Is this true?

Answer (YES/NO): NO